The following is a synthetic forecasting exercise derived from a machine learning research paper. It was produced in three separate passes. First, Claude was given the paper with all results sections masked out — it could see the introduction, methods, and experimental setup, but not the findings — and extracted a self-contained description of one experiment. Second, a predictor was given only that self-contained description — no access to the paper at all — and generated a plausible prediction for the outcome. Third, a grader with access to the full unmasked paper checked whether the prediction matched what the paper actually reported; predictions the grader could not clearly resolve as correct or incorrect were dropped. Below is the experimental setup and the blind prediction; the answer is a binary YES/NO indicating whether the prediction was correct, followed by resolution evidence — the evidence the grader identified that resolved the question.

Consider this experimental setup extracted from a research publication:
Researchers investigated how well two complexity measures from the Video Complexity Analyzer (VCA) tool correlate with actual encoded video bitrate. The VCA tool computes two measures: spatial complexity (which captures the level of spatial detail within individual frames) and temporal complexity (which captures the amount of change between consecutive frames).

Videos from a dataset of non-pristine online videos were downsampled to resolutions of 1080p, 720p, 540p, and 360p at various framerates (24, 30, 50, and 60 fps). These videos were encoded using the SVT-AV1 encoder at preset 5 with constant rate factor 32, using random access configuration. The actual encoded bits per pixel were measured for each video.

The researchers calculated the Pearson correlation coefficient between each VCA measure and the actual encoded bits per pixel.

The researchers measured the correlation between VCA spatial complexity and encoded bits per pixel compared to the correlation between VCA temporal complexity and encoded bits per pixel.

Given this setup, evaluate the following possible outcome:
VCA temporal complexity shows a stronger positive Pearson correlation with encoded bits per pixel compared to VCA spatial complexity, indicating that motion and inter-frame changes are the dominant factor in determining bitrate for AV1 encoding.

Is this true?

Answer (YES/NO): YES